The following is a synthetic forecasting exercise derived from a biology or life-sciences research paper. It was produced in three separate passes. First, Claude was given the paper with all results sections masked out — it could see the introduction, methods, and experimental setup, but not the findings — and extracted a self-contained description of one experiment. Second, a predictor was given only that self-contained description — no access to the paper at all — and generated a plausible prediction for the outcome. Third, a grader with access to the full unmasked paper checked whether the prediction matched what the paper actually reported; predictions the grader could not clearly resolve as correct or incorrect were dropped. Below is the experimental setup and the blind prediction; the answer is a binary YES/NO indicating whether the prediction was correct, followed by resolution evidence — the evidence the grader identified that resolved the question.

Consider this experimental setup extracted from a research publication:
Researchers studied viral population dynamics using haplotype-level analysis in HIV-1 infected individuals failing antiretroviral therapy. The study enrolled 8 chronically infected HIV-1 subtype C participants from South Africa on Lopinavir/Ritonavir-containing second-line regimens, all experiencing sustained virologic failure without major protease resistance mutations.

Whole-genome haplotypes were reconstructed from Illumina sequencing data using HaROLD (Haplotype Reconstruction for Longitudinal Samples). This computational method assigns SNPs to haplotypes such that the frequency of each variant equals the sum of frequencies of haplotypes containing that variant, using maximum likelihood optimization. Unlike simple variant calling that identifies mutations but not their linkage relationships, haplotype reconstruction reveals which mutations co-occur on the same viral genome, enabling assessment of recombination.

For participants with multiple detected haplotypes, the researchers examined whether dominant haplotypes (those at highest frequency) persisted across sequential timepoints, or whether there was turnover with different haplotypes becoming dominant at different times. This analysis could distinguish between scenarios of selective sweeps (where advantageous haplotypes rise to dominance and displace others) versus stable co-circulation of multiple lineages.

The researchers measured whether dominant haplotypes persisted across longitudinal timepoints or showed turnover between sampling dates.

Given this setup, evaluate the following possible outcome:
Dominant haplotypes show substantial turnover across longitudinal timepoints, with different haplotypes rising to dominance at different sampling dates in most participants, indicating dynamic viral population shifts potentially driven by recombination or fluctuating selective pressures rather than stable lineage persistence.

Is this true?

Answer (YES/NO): YES